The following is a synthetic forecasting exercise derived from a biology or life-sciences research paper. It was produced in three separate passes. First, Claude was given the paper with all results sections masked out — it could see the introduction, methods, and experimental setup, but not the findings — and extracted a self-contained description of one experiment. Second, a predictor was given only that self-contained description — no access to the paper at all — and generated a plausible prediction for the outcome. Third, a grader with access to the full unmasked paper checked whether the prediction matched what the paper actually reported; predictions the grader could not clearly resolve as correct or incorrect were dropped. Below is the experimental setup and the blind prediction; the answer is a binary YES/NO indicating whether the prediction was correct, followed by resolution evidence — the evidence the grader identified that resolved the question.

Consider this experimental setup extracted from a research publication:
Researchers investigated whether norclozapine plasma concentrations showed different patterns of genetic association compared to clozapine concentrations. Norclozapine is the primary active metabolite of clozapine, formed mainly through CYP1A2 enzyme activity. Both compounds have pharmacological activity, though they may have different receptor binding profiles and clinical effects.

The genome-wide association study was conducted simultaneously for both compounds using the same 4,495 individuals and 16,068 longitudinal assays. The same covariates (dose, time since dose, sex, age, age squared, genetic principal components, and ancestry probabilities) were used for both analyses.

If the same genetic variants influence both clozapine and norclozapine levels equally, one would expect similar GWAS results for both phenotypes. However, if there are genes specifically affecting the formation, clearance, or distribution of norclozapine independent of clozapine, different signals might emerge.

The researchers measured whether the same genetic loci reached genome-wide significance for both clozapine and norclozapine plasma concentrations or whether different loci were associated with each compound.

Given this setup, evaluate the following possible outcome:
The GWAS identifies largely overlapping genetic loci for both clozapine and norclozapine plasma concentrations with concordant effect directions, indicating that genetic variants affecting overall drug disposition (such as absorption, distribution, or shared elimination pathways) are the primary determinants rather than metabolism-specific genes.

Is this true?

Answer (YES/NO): NO